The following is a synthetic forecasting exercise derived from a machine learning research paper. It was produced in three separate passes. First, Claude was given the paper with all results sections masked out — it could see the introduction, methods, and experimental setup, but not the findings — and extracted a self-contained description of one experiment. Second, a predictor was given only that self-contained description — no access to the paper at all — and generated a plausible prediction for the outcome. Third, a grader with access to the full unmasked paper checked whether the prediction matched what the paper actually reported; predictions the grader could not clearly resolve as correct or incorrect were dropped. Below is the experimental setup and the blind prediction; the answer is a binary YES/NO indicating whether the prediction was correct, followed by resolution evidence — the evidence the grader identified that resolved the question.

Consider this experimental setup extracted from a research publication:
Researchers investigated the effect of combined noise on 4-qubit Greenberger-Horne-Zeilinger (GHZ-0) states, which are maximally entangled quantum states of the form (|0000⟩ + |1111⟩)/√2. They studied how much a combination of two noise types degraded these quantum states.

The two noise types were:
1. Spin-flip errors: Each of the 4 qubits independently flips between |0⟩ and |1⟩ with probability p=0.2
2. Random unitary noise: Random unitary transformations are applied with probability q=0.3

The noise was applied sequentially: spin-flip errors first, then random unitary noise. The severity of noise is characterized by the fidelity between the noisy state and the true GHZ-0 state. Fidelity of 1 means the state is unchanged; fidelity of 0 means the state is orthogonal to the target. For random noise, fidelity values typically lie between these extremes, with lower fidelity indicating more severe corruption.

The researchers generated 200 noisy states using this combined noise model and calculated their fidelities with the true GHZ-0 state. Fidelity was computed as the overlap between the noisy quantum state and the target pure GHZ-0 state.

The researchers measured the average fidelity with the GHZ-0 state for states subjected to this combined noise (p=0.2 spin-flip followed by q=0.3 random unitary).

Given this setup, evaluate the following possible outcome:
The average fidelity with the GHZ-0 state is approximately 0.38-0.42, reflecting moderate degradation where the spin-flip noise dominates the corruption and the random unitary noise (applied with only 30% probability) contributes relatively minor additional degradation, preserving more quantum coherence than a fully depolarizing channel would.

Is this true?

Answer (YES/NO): NO